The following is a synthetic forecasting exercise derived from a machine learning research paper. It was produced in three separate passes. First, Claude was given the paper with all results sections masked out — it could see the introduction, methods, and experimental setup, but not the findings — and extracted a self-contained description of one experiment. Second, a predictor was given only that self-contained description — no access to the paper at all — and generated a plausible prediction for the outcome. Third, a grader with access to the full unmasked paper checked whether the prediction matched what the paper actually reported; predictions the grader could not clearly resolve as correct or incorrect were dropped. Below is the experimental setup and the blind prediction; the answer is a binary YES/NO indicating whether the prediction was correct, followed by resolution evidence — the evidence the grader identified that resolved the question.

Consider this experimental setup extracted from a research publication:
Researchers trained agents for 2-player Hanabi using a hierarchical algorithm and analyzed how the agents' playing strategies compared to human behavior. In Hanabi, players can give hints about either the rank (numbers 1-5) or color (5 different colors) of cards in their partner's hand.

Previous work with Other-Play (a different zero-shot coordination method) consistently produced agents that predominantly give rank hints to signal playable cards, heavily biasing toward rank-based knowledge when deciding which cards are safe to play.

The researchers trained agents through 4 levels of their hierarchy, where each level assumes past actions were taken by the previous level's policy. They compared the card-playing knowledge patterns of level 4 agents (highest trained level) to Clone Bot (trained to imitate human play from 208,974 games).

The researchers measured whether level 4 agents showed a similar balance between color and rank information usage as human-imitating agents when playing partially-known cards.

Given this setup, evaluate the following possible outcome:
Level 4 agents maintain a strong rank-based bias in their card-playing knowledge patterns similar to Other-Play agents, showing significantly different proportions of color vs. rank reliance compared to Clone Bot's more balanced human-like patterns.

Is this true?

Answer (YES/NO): NO